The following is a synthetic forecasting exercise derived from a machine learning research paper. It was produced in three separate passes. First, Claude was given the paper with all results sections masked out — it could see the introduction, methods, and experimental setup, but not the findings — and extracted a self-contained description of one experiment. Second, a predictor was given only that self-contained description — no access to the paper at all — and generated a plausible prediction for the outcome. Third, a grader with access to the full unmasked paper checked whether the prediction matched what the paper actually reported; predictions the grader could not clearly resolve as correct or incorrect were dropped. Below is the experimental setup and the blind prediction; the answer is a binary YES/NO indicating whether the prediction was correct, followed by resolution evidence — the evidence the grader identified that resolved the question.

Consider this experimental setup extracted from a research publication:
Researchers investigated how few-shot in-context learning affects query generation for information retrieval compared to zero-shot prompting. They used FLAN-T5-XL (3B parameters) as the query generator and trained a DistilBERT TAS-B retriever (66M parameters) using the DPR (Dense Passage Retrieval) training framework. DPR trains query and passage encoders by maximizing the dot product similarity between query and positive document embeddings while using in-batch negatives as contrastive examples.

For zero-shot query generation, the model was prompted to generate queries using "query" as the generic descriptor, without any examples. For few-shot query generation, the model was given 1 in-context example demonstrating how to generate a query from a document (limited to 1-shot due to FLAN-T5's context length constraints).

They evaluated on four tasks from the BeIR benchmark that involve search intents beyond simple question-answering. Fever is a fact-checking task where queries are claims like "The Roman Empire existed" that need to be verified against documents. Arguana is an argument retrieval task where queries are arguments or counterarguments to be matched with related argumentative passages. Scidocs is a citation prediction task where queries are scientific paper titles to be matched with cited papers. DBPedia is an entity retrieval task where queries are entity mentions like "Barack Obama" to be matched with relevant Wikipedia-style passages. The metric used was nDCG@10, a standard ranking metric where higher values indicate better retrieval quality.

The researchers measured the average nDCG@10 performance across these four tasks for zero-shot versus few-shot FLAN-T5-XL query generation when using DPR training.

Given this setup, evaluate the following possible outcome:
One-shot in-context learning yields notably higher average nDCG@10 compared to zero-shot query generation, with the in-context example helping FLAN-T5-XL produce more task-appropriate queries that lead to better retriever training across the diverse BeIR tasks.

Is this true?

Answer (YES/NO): NO